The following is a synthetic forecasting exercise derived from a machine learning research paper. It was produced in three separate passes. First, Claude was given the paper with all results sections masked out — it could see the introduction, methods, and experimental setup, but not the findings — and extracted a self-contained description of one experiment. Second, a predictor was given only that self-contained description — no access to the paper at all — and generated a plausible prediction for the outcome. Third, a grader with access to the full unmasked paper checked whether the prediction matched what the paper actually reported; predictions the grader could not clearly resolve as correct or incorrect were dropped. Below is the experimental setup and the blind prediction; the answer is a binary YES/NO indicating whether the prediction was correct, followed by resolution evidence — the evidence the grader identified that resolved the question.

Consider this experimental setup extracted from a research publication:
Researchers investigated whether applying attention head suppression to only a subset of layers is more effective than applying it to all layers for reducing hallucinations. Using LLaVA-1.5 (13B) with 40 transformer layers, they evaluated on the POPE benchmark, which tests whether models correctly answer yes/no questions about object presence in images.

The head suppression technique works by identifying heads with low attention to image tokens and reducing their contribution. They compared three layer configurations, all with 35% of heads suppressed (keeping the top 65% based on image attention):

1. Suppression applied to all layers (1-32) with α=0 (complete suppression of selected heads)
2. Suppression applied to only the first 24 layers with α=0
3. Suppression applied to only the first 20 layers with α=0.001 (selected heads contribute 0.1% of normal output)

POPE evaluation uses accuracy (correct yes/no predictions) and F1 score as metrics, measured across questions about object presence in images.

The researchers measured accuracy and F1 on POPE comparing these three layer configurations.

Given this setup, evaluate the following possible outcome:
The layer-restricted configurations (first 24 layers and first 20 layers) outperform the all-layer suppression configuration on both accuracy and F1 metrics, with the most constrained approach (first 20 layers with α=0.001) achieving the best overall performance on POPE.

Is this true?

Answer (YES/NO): NO